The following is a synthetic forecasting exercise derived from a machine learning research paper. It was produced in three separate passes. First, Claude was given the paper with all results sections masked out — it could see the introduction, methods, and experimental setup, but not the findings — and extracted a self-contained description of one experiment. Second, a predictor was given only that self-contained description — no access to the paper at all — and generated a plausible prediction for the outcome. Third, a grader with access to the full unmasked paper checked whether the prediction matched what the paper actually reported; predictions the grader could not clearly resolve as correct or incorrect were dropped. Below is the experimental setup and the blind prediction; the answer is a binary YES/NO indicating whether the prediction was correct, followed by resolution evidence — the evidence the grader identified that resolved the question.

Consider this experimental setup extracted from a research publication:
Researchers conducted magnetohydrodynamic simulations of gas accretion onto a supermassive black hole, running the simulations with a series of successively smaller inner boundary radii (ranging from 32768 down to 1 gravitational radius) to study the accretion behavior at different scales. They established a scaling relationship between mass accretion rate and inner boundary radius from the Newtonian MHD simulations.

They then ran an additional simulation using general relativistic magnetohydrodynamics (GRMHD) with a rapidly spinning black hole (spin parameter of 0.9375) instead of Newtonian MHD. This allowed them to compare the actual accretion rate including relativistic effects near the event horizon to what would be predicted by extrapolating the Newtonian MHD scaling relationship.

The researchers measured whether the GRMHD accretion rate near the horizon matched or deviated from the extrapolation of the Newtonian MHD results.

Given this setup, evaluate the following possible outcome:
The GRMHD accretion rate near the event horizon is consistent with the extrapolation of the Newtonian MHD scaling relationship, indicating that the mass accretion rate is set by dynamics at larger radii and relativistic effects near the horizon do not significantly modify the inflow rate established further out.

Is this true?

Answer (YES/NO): NO